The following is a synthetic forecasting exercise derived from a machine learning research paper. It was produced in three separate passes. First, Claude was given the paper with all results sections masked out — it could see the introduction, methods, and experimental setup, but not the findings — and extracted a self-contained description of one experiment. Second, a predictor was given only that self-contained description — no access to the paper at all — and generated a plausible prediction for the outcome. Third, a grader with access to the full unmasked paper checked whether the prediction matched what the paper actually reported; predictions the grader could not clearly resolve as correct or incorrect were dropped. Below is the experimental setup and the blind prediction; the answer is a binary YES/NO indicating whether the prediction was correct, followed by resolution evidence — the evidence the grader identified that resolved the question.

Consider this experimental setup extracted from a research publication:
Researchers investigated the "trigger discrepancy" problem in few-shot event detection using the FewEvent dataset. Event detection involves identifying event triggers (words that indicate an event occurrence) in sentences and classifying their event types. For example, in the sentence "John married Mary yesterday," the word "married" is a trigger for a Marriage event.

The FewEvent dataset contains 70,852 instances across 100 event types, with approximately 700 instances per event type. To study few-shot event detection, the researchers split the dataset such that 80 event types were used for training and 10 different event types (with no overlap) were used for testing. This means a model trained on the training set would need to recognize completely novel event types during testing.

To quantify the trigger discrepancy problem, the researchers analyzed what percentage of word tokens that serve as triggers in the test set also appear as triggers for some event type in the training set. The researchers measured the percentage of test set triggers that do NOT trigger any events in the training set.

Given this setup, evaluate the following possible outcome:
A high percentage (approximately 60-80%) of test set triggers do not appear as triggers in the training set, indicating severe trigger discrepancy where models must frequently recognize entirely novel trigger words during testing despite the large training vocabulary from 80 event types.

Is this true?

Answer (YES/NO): NO